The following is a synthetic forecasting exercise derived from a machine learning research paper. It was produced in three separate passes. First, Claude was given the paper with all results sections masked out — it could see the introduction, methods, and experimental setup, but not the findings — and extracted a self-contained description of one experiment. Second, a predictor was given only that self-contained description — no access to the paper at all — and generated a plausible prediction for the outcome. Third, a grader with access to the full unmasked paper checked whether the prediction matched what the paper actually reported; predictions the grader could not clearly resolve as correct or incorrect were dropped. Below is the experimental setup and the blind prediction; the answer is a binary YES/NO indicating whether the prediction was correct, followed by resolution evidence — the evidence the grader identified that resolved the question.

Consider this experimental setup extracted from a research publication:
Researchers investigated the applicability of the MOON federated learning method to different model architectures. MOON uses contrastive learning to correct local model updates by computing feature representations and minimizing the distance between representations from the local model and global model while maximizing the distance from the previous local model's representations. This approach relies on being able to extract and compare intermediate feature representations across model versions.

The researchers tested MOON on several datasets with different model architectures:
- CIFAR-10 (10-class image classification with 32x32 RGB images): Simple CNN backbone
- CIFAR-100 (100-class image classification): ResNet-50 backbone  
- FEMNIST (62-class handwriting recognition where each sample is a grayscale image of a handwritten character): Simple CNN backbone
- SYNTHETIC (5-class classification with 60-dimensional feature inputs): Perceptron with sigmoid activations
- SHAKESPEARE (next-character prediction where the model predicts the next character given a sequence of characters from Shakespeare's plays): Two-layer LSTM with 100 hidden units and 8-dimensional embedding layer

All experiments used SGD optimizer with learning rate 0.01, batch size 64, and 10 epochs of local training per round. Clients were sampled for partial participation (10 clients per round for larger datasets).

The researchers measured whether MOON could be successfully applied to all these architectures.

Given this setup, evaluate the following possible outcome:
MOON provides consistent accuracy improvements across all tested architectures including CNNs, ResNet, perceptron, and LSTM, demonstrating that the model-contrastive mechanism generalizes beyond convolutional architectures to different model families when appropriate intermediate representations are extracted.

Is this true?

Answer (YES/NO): NO